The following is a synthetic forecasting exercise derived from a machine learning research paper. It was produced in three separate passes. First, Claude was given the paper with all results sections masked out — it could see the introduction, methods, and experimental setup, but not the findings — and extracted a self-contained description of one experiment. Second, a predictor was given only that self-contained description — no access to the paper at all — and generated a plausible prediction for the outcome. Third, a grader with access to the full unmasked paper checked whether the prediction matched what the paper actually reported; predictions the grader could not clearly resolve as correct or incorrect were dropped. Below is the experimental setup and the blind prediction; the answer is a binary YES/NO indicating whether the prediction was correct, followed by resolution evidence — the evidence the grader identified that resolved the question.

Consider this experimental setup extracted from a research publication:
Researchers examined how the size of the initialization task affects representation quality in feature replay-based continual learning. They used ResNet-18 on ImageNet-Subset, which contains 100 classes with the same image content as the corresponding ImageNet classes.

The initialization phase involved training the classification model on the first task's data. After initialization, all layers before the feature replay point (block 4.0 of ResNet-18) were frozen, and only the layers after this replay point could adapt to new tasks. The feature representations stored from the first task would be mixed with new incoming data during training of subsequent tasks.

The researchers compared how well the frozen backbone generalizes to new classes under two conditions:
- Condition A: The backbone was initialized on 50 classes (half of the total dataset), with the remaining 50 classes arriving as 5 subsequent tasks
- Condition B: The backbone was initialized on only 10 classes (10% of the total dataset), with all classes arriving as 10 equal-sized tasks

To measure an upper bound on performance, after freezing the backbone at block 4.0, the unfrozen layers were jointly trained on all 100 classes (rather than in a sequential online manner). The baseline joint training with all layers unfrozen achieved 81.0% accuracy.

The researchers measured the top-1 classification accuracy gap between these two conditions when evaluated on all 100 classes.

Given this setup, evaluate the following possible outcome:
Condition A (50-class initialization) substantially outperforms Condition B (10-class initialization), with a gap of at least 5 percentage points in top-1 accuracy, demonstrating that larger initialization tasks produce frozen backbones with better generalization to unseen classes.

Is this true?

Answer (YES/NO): YES